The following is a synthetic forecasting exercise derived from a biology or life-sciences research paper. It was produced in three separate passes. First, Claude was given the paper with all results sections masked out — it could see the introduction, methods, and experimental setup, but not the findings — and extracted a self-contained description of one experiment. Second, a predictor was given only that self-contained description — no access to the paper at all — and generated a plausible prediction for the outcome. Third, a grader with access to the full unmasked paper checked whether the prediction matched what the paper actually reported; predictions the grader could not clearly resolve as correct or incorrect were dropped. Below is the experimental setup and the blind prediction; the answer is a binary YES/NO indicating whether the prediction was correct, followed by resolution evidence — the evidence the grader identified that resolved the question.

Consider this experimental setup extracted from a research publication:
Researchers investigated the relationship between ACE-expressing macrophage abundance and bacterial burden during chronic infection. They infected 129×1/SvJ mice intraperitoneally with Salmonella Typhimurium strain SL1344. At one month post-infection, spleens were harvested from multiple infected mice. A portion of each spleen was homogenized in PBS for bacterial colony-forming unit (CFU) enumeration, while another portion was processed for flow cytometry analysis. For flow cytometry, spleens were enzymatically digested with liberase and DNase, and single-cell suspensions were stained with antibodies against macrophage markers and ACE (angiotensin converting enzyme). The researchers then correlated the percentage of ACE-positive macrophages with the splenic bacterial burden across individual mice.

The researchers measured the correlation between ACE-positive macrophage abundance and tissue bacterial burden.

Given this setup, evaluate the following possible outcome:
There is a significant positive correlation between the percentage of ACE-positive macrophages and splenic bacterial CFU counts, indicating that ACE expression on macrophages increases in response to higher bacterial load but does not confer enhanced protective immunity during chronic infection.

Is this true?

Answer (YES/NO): NO